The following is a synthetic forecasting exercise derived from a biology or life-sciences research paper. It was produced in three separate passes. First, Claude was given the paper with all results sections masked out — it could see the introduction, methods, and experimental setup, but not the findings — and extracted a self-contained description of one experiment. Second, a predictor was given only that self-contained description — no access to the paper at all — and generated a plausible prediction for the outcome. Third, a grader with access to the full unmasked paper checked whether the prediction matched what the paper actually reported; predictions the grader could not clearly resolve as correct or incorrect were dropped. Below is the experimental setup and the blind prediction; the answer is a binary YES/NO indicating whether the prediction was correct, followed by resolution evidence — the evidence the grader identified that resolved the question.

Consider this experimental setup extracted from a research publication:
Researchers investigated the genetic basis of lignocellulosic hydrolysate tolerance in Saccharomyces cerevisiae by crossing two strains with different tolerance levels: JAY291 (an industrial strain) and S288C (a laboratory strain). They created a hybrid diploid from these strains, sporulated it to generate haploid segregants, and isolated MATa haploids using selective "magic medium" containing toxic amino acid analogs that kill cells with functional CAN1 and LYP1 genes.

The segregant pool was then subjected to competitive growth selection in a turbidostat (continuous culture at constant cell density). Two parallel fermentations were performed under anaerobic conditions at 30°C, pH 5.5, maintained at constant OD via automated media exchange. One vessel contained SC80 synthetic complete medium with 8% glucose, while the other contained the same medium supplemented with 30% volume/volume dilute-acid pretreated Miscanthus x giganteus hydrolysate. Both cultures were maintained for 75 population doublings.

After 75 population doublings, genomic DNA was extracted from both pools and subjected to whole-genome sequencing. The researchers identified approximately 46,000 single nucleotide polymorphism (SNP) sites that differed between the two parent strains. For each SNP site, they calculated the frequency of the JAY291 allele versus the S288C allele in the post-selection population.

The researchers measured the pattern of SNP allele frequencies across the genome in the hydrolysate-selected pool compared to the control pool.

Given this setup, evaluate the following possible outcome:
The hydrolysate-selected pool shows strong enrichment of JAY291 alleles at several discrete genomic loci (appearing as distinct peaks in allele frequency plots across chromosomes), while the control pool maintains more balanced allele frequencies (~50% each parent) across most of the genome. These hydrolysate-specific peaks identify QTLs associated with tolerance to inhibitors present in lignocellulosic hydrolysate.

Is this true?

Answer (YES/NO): NO